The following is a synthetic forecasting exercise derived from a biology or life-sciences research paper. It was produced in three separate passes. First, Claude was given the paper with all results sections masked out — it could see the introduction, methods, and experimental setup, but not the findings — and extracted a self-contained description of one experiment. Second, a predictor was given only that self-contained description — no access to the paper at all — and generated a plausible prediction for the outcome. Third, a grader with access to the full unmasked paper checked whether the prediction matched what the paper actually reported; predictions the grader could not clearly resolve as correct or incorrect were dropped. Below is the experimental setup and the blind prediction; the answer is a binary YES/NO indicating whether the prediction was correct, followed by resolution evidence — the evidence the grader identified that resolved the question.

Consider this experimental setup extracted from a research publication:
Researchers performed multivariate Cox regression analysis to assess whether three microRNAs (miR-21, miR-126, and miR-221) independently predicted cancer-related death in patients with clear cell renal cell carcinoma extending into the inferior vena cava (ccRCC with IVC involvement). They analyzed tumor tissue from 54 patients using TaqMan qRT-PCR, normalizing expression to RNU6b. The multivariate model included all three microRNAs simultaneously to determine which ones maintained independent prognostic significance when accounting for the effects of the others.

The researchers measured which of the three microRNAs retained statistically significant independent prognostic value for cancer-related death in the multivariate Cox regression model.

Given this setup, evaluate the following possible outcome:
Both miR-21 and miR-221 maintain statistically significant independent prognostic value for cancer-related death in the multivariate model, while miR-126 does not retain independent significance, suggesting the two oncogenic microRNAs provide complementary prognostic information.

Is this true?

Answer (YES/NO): NO